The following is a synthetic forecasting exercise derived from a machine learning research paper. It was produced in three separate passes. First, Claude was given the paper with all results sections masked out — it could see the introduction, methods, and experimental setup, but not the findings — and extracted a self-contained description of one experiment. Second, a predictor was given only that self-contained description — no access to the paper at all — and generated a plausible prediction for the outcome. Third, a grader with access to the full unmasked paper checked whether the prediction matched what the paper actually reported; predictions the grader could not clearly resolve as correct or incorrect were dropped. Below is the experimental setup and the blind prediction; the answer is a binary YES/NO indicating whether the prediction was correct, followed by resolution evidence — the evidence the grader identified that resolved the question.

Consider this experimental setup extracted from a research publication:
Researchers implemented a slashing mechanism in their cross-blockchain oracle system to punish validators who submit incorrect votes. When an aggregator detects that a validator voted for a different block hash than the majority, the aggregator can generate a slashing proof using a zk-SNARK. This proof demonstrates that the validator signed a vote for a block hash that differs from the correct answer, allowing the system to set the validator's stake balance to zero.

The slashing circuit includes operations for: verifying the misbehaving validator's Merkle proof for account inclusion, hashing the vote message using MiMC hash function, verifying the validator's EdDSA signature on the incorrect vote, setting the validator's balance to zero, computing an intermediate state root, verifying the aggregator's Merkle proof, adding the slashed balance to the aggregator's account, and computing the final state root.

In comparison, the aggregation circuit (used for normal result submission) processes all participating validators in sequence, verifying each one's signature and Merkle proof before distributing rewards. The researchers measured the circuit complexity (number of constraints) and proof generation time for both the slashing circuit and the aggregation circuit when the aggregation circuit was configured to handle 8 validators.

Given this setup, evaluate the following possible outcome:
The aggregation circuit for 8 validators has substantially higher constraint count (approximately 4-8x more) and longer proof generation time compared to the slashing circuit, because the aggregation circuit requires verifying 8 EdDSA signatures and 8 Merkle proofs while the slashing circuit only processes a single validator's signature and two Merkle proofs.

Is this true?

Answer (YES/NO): NO